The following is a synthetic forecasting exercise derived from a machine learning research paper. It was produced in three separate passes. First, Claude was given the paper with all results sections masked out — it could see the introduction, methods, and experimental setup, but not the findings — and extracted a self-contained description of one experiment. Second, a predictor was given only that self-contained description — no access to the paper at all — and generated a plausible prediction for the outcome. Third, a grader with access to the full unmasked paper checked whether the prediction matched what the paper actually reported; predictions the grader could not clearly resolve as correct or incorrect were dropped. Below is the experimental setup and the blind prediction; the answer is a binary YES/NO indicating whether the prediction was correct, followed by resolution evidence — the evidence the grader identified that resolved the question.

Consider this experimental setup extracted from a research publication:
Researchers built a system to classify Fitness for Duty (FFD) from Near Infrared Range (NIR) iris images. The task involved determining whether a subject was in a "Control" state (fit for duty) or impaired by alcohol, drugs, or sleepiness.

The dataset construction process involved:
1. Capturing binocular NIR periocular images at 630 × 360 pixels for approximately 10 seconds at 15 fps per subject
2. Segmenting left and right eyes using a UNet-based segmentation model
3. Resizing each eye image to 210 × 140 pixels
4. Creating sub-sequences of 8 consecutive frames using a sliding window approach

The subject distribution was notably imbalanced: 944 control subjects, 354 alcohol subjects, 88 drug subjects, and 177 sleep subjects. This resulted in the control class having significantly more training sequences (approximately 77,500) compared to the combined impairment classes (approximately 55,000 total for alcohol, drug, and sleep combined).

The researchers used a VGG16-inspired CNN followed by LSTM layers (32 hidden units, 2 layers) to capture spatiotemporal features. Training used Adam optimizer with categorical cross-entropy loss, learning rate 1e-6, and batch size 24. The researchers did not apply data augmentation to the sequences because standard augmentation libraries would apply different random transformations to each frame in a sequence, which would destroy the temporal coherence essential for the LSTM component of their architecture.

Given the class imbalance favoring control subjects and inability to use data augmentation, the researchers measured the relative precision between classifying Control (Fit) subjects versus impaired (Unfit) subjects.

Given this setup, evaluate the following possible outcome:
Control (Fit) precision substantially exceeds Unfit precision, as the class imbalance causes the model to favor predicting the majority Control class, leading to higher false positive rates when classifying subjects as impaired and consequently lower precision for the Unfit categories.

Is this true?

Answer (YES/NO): NO